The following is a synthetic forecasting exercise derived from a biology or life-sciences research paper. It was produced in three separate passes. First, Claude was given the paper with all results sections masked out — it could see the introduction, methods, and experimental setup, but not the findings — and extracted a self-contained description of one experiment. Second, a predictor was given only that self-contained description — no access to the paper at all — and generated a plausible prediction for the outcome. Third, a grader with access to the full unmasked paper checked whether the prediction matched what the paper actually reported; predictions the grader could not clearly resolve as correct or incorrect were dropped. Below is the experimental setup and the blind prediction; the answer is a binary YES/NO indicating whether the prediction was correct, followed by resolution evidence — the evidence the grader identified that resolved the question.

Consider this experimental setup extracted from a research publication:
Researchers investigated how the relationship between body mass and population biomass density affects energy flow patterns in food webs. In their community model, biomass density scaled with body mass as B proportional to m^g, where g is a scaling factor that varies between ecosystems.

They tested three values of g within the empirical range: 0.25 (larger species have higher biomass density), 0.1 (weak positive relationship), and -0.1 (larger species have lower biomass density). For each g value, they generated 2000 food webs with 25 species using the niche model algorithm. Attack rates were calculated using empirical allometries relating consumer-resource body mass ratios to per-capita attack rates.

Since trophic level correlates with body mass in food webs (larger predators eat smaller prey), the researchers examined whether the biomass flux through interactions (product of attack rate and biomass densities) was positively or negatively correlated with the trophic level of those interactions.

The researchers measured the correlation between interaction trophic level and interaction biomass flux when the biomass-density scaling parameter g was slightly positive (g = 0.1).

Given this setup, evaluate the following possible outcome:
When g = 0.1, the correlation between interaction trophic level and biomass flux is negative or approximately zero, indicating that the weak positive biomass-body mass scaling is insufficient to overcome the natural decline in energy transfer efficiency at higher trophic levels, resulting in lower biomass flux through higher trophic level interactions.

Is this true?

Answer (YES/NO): YES